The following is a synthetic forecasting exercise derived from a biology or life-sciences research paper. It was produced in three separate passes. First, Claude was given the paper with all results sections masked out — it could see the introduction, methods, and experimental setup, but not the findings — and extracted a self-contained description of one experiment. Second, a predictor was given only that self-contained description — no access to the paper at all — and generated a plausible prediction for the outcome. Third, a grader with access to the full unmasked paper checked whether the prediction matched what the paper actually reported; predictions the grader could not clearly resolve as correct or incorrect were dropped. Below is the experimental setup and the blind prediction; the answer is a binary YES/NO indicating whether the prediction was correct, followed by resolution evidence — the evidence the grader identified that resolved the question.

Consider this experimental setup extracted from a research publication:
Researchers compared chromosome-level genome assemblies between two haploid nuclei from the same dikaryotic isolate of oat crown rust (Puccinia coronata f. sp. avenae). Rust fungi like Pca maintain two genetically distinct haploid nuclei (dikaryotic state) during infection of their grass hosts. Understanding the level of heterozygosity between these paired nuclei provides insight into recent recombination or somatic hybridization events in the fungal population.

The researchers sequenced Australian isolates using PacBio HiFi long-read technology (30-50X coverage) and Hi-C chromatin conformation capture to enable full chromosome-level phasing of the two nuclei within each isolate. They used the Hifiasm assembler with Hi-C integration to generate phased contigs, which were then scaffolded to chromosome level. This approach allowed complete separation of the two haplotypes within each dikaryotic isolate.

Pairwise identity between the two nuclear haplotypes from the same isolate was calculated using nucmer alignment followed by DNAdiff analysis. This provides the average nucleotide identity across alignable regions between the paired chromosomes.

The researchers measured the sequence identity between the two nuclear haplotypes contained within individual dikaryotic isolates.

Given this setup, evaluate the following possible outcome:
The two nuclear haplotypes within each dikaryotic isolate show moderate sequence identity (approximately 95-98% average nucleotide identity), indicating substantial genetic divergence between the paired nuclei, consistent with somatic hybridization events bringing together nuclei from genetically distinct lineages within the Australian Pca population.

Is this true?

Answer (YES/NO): NO